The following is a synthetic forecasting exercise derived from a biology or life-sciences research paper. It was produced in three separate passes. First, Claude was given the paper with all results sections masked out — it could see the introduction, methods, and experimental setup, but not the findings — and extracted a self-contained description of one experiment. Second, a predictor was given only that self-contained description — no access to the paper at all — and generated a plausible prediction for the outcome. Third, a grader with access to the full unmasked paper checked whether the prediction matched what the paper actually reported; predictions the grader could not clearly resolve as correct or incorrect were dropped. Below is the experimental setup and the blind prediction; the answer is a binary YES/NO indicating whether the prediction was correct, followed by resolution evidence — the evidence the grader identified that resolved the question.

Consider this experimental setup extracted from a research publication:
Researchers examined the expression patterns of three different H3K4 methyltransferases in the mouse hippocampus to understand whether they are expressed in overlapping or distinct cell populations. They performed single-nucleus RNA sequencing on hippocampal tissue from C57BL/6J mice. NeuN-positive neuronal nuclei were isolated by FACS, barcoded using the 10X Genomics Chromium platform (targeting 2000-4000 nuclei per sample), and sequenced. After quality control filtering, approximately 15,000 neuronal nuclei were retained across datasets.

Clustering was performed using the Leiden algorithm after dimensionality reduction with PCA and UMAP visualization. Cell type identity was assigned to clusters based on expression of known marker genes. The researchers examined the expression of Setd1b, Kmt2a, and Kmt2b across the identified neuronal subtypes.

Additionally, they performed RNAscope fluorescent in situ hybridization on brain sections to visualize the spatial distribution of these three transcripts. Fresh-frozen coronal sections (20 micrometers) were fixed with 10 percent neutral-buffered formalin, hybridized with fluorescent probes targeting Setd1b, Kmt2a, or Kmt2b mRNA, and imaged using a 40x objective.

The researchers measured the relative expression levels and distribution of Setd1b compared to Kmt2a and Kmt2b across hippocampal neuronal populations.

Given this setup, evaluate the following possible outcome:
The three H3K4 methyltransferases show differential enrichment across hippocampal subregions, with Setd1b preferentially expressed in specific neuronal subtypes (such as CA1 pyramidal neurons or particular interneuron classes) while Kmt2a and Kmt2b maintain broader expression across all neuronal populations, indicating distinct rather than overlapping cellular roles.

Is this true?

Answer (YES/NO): NO